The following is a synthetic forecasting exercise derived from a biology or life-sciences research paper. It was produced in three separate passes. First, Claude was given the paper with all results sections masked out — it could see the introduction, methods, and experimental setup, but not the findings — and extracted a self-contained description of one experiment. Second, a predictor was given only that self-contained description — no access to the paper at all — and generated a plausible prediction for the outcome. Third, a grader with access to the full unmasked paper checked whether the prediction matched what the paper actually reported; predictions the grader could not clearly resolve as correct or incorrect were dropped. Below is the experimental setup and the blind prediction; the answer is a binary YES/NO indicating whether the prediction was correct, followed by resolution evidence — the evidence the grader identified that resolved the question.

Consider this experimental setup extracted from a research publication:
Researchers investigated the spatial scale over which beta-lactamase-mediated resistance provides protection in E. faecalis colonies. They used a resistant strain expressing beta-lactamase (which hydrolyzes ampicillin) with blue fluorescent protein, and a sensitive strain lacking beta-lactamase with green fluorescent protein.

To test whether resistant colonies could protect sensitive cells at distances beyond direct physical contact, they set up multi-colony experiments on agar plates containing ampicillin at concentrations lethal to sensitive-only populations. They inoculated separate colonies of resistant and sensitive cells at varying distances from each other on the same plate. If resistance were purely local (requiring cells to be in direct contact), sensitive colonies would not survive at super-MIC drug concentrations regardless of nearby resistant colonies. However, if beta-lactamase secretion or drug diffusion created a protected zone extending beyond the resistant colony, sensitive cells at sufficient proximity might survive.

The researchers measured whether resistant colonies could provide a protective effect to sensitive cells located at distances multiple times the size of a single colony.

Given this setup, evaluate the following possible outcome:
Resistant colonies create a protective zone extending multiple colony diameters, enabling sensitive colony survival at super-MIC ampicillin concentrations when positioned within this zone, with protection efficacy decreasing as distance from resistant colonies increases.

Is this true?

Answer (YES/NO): YES